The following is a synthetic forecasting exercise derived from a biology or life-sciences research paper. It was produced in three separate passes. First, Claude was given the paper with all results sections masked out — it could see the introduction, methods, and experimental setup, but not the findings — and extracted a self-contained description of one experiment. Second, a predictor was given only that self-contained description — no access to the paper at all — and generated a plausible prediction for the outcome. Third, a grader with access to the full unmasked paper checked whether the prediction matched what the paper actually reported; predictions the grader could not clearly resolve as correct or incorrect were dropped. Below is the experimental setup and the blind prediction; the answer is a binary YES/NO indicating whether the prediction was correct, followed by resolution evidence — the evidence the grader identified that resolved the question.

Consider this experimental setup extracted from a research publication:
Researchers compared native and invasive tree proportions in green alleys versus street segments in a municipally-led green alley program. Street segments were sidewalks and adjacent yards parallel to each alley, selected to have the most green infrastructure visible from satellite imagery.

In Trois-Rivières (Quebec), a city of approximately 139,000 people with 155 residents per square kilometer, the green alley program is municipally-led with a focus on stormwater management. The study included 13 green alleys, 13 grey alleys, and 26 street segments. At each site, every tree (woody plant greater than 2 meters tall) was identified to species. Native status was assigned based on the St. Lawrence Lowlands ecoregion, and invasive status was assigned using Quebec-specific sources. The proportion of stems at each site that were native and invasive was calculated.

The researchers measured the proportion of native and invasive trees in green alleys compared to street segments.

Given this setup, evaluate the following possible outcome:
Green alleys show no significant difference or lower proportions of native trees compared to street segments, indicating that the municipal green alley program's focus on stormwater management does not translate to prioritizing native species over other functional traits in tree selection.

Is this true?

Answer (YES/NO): NO